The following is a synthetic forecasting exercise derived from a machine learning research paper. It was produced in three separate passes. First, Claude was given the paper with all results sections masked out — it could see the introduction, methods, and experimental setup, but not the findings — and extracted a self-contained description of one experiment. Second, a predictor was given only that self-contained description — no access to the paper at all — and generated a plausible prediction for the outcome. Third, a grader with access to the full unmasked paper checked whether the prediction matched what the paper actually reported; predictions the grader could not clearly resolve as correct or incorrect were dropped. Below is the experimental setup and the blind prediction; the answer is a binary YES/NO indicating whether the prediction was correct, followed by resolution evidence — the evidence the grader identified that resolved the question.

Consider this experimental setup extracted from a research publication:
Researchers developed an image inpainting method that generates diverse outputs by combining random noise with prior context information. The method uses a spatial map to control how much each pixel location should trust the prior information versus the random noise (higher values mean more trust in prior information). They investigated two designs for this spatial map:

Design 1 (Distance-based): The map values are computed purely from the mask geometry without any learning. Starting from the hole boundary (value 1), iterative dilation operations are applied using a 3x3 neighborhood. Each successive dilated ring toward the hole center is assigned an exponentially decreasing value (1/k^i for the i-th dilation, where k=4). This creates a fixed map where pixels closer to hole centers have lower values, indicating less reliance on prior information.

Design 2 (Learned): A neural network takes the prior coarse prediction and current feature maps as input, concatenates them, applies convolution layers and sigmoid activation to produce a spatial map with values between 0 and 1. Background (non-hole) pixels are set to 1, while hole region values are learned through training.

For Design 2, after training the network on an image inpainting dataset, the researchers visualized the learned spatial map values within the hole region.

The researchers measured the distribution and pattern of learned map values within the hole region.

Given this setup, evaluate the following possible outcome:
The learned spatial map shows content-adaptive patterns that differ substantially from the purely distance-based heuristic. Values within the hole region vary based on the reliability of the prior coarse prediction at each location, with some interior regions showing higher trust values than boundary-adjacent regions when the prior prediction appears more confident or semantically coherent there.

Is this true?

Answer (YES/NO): NO